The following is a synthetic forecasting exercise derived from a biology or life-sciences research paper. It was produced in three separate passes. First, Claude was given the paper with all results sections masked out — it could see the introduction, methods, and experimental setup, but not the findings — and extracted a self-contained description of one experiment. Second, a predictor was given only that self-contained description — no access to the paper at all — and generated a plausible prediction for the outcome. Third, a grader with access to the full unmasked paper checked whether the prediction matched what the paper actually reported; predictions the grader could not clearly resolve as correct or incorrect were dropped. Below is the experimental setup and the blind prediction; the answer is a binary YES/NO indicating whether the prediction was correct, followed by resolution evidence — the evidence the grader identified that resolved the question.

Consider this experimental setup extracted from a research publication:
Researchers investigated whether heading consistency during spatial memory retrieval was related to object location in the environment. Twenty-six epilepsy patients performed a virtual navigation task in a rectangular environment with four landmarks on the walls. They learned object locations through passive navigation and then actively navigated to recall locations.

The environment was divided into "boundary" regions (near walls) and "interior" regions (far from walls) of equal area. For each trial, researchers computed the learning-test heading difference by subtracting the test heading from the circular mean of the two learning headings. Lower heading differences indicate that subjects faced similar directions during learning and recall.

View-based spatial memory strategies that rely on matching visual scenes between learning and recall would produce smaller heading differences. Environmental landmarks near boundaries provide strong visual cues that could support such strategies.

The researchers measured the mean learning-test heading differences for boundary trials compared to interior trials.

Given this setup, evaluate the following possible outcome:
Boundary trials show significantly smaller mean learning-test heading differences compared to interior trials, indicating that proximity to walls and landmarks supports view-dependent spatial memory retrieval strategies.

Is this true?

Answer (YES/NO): NO